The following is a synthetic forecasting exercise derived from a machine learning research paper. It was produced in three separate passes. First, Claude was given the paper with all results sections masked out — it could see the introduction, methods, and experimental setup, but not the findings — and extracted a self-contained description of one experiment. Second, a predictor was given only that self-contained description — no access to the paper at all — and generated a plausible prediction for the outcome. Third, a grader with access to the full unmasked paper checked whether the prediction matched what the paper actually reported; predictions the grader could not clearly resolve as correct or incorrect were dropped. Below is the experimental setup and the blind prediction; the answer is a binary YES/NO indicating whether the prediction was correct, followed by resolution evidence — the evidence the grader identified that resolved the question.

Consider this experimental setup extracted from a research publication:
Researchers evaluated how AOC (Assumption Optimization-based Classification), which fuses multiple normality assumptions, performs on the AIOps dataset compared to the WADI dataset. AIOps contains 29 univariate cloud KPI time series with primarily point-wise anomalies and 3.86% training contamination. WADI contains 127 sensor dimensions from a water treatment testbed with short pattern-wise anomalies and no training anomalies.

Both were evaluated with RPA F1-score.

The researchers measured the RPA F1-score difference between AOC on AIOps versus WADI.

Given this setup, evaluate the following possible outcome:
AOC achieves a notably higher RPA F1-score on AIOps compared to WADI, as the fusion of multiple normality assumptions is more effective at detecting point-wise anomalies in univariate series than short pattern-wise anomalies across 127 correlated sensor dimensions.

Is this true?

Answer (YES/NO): YES